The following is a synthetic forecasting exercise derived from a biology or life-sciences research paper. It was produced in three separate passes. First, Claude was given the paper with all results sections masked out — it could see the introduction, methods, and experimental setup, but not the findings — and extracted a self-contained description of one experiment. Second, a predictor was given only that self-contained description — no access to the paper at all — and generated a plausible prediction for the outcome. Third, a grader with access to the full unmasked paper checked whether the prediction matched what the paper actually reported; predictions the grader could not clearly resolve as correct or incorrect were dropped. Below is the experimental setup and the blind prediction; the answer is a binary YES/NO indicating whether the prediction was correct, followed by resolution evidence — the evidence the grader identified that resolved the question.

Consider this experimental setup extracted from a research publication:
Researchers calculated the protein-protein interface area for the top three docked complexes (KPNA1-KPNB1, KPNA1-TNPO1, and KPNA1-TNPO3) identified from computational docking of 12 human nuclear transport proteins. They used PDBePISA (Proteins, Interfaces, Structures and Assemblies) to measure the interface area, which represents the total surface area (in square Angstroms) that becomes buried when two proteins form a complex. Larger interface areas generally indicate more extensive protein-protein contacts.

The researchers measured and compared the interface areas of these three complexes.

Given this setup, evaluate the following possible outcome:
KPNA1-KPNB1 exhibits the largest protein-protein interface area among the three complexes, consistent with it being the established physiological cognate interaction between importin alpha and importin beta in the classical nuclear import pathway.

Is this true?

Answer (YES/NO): NO